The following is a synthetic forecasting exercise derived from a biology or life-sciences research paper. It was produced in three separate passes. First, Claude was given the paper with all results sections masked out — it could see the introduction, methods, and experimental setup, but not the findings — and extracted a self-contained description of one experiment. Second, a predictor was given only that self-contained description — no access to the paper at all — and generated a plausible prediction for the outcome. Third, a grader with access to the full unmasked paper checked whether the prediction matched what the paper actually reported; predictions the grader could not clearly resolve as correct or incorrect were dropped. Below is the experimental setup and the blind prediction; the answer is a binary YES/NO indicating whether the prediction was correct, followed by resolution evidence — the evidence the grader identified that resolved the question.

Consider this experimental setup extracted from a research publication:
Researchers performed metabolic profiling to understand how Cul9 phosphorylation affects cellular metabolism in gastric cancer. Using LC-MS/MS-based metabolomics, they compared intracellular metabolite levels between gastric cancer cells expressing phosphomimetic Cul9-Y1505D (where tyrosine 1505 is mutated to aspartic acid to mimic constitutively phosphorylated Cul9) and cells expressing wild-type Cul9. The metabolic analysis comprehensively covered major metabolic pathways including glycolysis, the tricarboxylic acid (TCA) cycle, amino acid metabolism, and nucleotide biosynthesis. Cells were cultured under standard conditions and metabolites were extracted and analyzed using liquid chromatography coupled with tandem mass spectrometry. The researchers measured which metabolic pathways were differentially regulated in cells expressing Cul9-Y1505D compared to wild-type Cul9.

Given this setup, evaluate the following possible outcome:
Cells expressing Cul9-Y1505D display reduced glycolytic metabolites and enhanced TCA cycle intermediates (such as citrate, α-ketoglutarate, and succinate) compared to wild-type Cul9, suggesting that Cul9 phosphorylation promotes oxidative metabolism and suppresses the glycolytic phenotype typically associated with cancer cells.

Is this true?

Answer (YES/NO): NO